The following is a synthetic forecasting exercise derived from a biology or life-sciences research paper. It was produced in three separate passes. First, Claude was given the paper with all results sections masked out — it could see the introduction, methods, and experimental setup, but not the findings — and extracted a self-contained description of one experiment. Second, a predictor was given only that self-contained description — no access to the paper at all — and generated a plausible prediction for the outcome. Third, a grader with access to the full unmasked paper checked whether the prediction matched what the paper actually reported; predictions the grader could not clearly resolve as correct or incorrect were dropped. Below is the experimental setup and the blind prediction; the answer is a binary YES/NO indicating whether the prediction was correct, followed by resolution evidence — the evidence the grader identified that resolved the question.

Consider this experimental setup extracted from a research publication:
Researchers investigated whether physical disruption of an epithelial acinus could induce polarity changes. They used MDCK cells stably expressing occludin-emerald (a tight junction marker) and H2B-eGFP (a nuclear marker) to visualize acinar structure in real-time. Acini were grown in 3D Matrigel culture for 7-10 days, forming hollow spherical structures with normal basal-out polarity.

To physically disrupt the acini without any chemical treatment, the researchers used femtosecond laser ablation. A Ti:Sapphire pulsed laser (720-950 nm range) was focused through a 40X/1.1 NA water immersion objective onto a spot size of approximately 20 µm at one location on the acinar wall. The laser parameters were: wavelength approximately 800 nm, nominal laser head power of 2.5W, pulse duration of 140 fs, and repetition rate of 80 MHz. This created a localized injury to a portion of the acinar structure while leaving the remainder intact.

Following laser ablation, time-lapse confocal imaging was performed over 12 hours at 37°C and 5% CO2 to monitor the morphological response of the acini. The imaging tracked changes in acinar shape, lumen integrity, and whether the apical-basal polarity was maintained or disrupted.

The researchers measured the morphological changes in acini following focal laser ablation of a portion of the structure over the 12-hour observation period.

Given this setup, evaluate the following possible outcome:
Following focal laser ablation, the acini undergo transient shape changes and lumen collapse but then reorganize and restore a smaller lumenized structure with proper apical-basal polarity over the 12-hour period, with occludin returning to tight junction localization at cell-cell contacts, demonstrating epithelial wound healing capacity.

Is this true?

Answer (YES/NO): NO